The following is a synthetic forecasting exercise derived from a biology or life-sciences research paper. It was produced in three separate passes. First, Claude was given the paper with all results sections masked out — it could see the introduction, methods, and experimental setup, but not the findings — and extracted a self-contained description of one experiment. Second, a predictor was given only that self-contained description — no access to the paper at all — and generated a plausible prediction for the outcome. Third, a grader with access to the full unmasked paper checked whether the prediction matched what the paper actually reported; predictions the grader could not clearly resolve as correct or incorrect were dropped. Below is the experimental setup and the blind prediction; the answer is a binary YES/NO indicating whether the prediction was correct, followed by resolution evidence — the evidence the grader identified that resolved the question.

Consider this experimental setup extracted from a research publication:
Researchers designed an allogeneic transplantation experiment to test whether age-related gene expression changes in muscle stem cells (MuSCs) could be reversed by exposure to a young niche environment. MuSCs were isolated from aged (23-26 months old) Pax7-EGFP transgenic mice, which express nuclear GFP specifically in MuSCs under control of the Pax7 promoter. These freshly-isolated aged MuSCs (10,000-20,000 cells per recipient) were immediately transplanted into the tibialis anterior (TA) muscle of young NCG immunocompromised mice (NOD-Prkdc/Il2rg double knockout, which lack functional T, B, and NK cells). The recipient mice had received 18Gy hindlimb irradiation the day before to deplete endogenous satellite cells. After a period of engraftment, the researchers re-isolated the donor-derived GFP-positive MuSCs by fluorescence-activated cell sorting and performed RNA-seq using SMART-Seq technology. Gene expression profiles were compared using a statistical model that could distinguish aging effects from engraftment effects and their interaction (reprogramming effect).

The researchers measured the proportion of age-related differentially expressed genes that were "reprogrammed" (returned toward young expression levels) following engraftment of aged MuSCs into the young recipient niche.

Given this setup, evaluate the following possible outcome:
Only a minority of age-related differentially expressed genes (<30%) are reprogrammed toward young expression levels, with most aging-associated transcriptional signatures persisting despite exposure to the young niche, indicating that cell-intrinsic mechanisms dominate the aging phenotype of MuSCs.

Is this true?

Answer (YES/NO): NO